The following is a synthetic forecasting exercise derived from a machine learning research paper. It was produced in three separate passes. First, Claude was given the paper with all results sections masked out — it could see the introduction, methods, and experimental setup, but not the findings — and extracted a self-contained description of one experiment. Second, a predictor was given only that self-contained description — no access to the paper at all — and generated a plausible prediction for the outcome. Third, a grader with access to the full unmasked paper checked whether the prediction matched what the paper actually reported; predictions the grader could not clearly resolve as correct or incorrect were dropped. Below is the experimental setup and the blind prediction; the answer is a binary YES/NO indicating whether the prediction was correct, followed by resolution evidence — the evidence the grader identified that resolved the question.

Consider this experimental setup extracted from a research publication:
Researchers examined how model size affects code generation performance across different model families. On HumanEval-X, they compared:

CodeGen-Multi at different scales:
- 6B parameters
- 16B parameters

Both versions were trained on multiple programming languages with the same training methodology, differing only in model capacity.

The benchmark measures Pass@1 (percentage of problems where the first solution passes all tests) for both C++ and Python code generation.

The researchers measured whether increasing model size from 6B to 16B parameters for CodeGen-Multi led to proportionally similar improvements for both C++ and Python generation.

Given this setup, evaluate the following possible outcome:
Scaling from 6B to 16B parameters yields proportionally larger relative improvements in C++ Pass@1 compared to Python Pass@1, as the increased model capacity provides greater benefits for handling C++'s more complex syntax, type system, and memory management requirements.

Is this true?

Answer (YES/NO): YES